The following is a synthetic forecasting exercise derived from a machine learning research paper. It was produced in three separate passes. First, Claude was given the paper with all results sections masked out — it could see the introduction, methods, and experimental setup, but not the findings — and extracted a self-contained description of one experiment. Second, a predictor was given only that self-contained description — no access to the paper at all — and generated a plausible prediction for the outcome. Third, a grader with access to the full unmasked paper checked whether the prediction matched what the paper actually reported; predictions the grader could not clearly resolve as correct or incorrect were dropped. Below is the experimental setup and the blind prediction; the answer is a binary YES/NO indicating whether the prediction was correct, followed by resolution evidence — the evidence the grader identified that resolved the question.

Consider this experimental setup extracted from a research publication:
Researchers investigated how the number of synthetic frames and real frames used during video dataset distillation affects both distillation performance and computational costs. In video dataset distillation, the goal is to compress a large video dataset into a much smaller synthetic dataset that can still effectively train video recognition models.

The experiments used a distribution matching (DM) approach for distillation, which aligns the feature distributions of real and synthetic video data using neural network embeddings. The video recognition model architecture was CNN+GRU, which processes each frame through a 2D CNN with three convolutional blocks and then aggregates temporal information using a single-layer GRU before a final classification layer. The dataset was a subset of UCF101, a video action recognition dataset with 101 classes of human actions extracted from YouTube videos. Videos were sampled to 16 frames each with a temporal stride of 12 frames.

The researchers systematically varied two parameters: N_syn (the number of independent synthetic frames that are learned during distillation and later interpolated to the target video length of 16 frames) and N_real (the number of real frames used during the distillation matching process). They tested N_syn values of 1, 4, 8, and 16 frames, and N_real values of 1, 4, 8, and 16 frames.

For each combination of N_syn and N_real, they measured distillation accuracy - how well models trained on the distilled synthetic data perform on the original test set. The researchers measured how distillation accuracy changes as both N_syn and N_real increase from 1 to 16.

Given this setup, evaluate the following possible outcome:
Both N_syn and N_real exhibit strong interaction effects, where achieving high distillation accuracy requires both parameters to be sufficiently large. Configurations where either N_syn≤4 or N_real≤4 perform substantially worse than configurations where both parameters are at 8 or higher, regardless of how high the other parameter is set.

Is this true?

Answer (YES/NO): NO